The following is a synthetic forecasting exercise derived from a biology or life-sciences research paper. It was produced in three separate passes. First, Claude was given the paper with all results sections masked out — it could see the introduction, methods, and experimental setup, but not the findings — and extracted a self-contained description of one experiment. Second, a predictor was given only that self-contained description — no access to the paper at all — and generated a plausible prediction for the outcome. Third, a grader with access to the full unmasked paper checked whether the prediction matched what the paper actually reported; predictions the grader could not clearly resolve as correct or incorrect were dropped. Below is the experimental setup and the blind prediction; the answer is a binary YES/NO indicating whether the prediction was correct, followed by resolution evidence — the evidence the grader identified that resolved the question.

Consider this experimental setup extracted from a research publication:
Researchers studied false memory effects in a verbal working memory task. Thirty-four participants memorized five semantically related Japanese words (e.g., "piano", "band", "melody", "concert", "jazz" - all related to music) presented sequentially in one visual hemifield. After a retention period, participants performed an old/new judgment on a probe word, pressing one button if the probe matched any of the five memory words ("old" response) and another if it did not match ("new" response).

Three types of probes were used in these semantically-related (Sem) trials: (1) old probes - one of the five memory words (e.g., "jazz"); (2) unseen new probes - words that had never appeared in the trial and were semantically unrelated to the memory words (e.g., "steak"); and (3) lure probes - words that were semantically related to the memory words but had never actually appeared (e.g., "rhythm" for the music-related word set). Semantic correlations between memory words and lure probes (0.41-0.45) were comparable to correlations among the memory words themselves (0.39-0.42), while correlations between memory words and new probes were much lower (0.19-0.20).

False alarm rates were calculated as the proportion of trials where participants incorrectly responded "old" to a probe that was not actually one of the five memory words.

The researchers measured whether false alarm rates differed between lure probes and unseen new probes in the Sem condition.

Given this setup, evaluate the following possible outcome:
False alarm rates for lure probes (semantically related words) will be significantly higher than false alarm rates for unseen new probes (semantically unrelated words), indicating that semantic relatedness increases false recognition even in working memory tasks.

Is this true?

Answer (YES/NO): YES